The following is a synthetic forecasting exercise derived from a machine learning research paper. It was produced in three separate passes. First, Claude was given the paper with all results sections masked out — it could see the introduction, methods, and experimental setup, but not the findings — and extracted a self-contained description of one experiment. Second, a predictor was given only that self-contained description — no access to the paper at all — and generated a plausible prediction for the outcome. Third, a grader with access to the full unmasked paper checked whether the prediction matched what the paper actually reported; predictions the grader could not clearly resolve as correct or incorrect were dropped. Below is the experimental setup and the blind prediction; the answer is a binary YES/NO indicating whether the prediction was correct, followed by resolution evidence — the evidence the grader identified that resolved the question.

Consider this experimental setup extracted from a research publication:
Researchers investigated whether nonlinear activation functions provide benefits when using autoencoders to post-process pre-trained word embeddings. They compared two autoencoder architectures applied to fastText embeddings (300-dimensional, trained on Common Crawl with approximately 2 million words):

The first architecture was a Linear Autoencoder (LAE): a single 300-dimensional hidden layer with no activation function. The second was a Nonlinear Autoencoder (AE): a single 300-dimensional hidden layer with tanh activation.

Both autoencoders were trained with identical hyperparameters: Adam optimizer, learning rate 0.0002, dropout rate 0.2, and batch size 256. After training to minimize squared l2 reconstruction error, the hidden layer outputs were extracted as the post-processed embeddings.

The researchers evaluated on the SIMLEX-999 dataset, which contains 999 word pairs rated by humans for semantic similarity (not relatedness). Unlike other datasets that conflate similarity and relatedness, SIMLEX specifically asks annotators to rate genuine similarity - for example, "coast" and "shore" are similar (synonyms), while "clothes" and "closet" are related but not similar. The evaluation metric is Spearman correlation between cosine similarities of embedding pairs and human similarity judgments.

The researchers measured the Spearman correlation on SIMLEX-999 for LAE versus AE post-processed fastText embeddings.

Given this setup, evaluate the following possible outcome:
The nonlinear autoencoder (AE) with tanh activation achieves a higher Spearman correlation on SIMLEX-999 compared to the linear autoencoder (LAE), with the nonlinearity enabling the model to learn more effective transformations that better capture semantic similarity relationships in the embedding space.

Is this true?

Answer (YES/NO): NO